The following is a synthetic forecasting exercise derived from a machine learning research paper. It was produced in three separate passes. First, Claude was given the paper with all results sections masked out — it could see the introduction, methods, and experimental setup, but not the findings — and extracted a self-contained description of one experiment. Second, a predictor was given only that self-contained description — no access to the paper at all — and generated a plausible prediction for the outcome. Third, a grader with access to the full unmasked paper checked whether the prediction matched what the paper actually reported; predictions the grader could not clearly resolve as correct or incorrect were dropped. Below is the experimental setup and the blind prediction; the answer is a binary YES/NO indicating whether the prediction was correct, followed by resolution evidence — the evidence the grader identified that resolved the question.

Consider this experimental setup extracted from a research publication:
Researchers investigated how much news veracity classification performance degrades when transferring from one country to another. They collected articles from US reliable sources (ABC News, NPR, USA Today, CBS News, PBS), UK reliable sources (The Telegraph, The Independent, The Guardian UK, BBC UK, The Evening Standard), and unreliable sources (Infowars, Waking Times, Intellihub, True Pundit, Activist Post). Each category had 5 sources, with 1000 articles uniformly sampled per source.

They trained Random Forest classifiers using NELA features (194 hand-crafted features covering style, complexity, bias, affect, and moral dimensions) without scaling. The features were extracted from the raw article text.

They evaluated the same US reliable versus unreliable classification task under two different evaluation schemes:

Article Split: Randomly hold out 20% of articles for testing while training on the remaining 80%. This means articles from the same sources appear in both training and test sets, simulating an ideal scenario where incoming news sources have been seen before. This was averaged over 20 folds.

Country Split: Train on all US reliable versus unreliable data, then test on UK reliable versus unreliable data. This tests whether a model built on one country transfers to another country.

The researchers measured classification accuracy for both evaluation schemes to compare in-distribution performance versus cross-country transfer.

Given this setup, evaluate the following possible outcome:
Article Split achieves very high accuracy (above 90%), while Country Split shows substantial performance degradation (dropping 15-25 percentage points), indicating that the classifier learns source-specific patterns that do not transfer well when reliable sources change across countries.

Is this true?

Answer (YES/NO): NO